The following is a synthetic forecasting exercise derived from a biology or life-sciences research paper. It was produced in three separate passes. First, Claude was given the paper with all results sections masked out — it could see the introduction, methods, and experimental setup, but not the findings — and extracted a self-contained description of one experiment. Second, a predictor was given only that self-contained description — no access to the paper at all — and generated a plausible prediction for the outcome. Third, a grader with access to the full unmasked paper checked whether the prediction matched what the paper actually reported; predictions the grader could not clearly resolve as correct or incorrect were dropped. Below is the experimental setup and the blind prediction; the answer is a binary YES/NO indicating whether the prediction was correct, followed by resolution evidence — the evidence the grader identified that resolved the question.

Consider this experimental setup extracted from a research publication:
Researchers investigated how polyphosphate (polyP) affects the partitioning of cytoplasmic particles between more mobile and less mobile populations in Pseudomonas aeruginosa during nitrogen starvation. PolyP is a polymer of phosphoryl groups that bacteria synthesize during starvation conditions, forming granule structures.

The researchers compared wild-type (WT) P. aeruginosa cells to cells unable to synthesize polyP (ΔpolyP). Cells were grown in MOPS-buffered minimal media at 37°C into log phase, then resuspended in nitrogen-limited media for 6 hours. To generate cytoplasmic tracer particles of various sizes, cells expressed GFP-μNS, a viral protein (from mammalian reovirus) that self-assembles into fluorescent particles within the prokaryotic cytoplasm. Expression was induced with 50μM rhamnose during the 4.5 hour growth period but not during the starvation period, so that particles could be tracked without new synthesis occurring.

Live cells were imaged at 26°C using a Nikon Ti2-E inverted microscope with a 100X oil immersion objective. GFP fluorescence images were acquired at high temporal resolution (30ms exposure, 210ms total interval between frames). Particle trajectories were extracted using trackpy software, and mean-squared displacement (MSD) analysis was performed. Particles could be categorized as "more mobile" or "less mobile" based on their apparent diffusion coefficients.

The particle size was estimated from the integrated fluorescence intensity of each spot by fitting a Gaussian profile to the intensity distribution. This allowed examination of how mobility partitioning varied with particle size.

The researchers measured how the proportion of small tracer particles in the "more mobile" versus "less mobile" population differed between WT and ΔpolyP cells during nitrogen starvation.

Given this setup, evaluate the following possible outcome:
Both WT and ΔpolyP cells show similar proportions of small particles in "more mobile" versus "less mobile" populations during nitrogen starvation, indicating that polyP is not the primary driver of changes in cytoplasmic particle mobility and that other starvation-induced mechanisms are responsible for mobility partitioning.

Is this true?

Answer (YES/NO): NO